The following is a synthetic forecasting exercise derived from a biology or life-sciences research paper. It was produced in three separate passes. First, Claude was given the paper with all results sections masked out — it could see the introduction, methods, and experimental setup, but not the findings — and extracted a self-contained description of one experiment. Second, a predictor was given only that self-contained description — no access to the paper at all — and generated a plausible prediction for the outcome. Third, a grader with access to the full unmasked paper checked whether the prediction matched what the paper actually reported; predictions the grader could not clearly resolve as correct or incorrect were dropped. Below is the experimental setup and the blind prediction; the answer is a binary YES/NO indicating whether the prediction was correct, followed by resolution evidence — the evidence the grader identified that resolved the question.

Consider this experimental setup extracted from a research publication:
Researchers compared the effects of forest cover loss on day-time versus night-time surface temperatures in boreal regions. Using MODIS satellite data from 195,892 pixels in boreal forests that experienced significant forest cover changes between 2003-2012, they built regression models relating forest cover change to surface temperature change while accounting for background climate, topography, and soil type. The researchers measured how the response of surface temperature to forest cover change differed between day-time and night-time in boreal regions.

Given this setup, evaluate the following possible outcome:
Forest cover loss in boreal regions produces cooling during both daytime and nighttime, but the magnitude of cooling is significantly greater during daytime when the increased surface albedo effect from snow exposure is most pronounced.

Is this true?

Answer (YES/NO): NO